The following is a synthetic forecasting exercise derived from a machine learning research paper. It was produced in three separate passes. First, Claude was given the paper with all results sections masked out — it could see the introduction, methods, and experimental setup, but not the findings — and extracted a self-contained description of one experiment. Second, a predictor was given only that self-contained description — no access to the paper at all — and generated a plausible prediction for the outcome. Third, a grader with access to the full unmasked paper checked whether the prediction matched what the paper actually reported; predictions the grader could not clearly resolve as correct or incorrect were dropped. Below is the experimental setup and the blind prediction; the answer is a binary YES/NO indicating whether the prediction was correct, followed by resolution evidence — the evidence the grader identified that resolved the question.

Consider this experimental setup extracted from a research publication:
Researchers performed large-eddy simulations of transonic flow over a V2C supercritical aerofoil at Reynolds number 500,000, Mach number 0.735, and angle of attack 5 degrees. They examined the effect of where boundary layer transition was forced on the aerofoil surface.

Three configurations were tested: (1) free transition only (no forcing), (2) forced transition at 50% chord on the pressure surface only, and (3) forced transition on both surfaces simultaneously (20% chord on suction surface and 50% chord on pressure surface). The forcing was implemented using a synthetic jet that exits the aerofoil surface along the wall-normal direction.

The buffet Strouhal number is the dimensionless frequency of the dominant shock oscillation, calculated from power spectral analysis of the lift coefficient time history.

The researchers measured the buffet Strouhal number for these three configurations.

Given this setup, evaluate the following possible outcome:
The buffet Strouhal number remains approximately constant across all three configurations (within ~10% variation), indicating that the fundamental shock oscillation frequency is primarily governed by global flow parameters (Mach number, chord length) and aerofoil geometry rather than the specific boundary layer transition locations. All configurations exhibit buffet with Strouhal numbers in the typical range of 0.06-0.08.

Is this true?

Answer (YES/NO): NO